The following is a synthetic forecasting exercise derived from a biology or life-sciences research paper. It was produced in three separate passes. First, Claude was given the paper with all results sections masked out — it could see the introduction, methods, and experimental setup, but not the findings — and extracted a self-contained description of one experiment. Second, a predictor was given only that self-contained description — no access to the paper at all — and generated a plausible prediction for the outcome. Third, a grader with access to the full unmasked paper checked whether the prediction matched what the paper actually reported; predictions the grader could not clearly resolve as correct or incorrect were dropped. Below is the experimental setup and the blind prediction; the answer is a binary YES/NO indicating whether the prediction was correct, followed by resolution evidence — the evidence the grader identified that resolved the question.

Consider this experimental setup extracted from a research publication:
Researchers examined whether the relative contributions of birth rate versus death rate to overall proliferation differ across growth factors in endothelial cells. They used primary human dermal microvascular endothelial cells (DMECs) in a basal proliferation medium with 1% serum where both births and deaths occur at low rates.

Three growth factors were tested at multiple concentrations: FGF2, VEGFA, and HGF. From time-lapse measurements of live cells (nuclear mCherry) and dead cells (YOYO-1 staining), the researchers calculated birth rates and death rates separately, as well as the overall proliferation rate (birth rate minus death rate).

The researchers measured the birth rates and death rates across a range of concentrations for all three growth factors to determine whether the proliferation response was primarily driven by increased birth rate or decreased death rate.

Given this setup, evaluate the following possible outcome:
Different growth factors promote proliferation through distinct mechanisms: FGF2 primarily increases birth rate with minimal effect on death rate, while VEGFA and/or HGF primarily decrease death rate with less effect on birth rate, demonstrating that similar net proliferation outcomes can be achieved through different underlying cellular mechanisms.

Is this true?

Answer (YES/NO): NO